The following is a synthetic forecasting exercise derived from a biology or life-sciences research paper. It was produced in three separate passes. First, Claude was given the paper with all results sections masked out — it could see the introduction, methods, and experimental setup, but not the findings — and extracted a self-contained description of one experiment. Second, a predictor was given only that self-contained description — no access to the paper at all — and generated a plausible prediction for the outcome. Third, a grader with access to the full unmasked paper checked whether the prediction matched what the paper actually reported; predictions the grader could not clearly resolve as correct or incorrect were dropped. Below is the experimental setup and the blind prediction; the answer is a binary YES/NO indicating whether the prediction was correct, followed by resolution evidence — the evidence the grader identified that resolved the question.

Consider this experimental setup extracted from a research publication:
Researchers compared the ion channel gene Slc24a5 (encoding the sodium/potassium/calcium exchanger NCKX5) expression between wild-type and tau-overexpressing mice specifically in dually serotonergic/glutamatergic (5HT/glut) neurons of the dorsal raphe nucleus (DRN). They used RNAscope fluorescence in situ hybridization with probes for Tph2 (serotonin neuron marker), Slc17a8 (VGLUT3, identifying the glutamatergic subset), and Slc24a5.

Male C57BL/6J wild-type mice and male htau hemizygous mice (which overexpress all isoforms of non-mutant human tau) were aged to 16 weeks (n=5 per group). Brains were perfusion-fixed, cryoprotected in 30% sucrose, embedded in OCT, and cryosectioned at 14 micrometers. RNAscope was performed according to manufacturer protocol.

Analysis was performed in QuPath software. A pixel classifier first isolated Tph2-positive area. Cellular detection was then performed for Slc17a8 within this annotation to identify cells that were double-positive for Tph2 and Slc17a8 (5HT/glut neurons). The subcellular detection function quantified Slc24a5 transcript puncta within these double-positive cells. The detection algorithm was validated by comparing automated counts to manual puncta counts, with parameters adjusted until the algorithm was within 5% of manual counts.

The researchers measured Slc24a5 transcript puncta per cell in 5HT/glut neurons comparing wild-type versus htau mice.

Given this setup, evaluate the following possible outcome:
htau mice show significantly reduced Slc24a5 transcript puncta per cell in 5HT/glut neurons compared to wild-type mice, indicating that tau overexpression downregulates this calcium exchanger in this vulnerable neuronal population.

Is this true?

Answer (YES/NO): YES